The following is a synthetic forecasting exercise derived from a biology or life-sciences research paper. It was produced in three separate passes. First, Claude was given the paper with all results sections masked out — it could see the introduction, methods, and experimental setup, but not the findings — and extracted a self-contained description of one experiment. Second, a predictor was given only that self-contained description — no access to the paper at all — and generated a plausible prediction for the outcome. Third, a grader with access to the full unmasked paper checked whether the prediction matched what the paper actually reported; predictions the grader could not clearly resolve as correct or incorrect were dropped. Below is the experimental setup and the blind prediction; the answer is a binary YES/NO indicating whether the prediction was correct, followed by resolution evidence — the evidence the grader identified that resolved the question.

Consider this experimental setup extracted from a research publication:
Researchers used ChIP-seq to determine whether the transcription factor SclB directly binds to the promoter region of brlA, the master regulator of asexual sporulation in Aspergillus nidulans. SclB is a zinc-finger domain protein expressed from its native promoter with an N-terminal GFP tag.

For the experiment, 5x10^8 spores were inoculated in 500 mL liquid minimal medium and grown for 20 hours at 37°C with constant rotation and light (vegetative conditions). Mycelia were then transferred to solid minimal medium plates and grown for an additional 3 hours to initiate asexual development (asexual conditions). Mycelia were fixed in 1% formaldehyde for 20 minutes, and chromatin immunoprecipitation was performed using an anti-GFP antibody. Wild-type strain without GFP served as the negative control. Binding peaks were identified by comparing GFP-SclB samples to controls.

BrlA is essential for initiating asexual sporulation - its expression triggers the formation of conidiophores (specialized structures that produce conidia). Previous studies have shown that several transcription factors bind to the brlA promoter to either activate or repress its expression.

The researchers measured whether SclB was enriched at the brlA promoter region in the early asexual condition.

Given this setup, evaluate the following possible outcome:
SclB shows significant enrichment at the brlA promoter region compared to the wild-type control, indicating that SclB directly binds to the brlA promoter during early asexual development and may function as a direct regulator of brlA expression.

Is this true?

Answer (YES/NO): YES